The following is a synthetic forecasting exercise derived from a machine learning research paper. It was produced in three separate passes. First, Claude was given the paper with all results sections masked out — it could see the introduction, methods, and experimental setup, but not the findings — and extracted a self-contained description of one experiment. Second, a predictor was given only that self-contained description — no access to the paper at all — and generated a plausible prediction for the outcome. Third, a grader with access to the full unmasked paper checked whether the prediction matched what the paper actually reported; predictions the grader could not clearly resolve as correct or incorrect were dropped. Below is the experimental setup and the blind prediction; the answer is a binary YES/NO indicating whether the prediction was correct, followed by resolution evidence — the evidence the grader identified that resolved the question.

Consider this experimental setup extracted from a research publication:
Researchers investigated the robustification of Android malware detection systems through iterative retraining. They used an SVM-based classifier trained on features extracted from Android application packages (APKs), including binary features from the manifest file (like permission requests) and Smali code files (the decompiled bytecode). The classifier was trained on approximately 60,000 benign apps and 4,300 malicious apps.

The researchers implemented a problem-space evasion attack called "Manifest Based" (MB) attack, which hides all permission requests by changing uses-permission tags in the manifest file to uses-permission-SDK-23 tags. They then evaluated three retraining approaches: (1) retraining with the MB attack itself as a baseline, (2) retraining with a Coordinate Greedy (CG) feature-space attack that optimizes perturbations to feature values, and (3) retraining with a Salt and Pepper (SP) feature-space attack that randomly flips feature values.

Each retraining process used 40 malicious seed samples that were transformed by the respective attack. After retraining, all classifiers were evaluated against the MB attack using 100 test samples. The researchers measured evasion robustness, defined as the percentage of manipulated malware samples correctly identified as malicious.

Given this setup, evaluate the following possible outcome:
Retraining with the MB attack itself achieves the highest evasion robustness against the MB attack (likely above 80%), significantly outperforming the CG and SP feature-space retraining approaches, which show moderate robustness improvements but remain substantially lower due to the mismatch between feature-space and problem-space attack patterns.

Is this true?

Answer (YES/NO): YES